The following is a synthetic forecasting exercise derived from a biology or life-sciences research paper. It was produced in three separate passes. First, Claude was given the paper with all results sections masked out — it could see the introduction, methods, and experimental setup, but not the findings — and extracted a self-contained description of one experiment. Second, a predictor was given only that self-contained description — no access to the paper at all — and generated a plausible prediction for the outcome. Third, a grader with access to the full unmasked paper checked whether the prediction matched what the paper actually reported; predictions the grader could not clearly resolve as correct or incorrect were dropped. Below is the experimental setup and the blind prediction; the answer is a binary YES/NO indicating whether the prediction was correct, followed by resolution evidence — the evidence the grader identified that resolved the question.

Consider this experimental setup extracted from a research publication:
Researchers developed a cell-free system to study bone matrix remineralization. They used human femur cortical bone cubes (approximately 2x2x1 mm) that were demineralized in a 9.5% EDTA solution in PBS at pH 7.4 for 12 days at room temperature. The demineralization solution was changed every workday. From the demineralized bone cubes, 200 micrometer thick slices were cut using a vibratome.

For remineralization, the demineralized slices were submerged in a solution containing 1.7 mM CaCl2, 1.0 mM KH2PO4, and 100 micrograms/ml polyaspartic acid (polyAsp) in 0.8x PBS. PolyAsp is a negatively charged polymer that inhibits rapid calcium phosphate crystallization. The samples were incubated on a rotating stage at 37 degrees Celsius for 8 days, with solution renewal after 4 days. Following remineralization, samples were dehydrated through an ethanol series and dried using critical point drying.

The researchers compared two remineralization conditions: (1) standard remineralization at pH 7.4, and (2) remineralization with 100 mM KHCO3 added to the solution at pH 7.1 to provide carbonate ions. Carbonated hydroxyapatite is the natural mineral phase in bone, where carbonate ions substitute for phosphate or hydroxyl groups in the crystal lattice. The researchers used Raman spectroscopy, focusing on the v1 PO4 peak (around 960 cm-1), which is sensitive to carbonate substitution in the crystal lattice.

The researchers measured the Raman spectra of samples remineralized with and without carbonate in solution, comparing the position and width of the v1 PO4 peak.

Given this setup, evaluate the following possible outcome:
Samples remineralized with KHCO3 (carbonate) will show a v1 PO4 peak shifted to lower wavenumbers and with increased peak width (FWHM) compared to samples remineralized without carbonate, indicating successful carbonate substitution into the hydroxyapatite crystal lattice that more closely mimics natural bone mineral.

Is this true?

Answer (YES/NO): NO